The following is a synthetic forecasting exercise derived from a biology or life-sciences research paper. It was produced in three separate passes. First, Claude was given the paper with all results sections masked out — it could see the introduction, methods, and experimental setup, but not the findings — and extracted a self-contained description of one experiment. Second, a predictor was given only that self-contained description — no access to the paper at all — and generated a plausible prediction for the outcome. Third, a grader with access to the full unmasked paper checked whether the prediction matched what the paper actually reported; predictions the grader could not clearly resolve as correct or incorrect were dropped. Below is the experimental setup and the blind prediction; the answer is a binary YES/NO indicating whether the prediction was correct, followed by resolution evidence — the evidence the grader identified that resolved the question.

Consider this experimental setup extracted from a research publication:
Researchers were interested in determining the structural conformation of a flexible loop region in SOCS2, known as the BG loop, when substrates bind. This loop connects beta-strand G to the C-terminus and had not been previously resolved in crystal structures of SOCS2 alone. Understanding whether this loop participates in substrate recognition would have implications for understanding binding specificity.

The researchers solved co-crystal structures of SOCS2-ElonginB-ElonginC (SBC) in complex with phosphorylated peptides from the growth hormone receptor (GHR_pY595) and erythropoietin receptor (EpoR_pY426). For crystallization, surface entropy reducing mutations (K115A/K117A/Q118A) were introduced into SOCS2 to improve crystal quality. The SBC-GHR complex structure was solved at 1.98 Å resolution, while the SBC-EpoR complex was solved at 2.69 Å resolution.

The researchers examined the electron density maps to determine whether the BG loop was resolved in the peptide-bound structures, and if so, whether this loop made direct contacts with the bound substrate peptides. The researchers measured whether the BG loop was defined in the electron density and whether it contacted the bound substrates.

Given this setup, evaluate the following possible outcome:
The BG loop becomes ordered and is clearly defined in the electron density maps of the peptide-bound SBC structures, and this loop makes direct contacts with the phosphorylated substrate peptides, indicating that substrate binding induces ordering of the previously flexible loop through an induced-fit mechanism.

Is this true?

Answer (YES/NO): NO